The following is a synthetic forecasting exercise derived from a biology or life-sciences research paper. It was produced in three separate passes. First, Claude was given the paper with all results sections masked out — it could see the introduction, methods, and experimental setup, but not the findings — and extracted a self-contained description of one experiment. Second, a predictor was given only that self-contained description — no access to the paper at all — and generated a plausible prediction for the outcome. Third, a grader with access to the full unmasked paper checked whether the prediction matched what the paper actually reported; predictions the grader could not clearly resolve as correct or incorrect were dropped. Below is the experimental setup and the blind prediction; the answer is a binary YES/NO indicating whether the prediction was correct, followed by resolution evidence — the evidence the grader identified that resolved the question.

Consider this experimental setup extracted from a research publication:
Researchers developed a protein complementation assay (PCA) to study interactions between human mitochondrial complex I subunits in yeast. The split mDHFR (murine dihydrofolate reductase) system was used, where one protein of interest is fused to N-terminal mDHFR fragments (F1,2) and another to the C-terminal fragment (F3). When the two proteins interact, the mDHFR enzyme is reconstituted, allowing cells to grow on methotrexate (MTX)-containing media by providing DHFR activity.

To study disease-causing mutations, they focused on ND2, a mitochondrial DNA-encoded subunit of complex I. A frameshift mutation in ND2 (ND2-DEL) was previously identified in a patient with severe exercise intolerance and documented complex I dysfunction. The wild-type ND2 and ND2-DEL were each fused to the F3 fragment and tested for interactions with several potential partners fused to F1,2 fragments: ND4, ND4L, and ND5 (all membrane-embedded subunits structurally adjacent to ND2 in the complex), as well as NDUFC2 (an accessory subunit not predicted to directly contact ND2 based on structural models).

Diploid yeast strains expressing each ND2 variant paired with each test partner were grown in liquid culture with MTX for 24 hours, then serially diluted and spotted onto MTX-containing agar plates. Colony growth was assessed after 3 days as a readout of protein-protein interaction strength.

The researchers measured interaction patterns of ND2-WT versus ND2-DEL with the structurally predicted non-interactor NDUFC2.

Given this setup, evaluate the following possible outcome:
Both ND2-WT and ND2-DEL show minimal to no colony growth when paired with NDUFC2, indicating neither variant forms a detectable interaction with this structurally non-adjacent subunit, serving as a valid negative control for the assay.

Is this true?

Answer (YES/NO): NO